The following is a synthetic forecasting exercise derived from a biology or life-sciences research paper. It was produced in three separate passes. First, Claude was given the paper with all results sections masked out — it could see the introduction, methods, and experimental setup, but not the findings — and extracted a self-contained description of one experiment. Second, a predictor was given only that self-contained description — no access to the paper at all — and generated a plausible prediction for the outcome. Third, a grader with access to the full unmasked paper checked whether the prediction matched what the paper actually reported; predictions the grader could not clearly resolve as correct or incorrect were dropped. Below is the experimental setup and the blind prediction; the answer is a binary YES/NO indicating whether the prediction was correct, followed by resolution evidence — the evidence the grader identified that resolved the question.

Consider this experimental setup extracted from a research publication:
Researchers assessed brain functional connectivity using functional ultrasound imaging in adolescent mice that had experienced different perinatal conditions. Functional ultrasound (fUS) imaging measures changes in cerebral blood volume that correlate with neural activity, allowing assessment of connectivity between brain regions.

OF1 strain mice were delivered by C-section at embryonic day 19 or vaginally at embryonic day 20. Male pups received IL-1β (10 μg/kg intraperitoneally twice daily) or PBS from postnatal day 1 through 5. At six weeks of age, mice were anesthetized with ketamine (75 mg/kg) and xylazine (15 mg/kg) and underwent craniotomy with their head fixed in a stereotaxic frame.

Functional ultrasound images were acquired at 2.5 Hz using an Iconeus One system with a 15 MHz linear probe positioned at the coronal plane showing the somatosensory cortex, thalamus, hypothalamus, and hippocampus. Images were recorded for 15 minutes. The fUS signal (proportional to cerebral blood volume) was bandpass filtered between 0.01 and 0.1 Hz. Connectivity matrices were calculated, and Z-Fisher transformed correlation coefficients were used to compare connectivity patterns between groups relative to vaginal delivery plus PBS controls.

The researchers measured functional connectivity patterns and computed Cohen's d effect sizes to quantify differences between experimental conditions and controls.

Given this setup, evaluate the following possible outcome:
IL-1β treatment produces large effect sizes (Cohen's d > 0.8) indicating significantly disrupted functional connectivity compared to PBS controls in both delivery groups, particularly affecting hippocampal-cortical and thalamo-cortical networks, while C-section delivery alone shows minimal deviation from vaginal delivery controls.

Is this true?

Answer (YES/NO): NO